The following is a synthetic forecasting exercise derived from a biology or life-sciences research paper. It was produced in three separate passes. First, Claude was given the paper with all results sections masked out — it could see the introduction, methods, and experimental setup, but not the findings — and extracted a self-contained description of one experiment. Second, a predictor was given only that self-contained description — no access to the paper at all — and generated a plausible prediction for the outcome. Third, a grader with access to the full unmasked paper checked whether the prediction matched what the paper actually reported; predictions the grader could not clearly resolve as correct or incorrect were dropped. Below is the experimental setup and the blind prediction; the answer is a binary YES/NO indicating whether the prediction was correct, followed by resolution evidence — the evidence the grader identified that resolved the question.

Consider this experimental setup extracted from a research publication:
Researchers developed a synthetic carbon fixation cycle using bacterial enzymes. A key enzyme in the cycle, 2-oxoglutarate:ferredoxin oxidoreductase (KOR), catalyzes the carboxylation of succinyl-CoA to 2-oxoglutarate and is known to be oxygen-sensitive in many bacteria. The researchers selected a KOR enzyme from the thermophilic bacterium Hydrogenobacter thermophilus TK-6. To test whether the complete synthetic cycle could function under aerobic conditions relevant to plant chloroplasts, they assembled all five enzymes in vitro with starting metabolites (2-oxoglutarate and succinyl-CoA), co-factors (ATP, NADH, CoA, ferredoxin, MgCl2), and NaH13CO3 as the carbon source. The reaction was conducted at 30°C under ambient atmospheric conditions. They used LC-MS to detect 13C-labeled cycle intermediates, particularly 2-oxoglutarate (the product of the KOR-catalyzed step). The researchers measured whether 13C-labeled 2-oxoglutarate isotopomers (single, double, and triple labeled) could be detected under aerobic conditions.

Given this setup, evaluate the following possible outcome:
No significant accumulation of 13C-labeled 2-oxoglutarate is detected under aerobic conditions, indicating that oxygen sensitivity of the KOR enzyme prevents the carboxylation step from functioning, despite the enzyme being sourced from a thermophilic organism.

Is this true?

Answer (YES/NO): NO